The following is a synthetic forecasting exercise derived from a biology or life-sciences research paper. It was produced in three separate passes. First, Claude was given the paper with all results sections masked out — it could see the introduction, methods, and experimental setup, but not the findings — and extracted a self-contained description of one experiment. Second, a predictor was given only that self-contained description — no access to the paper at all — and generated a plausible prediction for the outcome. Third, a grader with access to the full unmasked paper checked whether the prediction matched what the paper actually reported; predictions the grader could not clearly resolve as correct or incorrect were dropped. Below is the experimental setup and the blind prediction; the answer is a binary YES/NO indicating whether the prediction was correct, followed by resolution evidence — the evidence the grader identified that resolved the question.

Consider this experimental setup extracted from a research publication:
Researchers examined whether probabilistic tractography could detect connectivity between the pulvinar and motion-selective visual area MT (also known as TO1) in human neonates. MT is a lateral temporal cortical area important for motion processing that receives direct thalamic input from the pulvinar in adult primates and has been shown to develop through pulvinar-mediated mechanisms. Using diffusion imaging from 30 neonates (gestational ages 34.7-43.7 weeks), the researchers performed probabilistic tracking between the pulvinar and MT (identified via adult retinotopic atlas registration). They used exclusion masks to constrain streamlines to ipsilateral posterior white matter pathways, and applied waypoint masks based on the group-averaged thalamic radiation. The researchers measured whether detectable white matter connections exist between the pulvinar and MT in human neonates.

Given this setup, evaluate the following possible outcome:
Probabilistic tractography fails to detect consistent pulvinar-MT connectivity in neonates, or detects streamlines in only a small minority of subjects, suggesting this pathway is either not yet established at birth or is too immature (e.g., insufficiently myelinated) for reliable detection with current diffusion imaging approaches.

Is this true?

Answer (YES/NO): NO